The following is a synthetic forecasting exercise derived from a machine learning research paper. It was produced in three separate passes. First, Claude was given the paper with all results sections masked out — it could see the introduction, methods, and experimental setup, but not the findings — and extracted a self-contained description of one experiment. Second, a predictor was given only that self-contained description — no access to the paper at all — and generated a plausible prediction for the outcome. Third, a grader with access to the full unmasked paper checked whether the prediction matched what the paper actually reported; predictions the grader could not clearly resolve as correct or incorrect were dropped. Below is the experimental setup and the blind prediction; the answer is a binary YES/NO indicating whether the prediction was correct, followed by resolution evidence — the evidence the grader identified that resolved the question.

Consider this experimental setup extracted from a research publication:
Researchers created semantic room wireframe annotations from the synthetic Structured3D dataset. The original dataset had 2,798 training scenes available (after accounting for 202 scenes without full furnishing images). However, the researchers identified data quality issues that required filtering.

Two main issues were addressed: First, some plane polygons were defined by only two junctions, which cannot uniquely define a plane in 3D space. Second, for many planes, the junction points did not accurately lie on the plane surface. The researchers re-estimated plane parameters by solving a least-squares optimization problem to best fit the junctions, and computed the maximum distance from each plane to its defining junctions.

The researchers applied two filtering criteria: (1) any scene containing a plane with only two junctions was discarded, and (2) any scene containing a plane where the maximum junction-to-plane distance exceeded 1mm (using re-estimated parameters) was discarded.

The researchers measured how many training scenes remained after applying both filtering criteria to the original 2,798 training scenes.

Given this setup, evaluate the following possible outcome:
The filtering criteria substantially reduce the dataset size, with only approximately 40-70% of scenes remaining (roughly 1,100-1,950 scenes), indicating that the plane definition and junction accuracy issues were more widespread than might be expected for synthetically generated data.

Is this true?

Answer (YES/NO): NO